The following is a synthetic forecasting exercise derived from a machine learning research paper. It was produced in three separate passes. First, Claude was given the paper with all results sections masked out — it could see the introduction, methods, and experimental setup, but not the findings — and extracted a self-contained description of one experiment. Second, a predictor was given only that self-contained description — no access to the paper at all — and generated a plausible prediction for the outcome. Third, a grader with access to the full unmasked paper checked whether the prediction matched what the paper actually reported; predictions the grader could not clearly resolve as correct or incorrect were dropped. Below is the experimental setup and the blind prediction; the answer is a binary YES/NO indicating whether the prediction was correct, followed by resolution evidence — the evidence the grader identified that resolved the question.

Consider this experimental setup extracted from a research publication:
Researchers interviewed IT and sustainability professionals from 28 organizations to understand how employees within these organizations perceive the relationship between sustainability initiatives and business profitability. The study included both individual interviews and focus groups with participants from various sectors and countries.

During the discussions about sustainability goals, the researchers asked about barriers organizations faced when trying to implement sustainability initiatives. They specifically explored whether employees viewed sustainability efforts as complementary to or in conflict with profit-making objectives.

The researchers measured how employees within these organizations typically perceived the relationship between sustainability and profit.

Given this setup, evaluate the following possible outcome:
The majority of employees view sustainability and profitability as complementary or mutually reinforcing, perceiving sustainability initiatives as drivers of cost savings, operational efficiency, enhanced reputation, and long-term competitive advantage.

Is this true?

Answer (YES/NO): NO